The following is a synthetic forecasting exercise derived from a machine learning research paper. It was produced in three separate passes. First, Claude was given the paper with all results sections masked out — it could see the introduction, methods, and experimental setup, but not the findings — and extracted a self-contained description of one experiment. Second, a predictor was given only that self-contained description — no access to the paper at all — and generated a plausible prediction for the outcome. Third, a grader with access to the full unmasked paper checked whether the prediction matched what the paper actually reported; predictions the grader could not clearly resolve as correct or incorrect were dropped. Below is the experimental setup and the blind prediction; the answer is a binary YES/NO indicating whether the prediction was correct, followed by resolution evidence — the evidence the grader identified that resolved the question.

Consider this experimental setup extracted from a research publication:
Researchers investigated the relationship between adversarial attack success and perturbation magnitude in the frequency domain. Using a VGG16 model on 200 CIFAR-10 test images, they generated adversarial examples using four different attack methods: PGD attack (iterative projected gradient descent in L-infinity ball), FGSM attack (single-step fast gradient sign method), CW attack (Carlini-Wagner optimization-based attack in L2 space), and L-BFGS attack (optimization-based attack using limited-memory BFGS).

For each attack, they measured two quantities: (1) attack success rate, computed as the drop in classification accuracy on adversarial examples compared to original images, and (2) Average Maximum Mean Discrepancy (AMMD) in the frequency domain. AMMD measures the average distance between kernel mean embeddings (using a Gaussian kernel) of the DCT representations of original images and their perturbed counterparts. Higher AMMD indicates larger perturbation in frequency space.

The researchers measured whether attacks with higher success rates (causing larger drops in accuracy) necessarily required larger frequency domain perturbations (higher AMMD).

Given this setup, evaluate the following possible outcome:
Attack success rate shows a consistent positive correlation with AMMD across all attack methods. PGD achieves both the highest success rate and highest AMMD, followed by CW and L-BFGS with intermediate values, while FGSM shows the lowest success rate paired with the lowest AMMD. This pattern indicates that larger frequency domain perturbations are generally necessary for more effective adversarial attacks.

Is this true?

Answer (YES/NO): NO